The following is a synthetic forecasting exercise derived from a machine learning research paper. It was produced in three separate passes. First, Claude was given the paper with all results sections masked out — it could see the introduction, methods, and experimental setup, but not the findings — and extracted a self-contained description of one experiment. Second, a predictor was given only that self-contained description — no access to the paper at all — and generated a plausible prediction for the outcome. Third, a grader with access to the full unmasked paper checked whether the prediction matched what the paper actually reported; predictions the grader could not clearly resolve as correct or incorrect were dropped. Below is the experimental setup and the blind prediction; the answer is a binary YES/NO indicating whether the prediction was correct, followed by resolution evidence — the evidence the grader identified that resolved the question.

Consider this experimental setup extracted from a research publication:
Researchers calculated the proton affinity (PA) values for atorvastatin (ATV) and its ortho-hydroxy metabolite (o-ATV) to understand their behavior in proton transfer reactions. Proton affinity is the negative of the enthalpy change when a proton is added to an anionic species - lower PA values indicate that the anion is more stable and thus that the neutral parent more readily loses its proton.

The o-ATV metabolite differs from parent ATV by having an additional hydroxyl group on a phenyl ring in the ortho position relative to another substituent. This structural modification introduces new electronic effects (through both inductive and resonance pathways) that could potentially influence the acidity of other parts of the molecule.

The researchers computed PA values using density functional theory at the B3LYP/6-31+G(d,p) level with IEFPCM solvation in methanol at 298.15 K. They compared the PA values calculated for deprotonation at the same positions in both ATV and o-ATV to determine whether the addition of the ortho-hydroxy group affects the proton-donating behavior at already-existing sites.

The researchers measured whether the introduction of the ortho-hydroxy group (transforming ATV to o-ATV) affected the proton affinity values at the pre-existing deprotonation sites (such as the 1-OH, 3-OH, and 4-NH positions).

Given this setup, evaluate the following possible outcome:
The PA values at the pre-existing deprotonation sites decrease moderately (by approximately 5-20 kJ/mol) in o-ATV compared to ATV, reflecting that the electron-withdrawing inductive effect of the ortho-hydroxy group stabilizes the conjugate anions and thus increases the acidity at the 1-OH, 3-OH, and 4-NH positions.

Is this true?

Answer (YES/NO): NO